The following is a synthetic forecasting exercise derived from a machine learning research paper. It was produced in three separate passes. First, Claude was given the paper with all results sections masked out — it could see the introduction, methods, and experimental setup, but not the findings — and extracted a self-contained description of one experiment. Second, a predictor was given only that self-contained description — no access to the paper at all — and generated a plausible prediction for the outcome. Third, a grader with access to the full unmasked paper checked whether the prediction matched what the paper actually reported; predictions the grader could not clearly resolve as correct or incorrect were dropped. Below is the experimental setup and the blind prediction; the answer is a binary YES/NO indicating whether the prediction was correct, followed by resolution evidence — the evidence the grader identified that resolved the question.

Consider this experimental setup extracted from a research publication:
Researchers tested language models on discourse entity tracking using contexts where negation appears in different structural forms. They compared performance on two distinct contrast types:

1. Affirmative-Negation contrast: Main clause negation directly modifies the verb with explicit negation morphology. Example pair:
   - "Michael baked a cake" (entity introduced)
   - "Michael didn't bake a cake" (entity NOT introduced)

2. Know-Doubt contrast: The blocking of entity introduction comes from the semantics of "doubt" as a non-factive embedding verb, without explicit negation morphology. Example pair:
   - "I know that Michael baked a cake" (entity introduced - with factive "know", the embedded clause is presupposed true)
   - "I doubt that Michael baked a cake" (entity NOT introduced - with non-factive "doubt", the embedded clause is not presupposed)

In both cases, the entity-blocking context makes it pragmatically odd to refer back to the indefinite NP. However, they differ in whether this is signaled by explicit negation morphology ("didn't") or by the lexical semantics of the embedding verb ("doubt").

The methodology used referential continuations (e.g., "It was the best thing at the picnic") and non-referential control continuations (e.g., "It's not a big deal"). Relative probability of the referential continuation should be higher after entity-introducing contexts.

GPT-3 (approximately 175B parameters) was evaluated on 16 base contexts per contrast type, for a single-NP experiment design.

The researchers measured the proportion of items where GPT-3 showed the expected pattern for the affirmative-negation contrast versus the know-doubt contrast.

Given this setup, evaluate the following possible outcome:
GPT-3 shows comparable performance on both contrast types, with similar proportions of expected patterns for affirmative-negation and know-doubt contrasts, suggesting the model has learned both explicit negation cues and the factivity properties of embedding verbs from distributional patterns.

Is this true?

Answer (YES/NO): NO